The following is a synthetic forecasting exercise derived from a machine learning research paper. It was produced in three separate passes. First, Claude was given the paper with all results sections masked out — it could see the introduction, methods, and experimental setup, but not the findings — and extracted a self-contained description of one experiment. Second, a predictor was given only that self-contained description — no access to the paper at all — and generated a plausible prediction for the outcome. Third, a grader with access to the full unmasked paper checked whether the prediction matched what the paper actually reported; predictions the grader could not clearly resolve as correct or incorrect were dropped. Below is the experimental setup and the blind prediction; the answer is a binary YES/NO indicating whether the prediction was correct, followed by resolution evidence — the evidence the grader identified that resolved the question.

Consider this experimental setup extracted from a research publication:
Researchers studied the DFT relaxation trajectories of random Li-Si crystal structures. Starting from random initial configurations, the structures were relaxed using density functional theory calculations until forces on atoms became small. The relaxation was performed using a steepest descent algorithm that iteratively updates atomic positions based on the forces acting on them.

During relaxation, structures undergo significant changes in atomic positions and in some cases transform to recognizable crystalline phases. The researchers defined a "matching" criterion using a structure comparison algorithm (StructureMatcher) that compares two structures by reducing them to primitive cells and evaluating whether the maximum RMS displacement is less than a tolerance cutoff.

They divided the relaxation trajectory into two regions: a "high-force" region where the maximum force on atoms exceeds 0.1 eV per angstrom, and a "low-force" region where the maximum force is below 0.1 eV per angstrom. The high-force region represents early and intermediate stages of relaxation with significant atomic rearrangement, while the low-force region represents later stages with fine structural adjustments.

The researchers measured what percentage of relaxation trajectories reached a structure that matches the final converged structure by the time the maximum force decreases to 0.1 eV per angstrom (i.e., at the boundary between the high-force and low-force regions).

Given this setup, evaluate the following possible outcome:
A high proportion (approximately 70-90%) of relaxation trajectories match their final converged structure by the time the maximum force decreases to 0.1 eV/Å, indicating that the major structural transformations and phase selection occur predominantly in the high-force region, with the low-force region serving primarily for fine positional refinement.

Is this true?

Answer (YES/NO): NO